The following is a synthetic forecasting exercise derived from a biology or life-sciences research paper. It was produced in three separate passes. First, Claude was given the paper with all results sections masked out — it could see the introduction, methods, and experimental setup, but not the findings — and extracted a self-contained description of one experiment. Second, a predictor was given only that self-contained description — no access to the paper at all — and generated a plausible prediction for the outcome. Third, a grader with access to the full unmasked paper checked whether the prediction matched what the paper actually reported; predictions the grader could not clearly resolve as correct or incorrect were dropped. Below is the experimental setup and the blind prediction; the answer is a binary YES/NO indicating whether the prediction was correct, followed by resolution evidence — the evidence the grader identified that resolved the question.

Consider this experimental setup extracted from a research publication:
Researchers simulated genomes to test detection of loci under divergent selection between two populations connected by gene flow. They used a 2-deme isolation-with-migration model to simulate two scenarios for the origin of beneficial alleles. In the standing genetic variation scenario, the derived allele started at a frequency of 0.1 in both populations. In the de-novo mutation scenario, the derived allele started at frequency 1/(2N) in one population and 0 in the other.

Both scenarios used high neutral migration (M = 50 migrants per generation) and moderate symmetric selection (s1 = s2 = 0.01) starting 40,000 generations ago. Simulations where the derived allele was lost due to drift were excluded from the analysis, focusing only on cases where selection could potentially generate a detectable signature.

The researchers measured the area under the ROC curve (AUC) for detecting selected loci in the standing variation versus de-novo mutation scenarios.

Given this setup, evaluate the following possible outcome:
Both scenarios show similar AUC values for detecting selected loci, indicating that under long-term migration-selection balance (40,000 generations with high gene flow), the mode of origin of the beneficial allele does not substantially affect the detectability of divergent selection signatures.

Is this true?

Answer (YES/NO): YES